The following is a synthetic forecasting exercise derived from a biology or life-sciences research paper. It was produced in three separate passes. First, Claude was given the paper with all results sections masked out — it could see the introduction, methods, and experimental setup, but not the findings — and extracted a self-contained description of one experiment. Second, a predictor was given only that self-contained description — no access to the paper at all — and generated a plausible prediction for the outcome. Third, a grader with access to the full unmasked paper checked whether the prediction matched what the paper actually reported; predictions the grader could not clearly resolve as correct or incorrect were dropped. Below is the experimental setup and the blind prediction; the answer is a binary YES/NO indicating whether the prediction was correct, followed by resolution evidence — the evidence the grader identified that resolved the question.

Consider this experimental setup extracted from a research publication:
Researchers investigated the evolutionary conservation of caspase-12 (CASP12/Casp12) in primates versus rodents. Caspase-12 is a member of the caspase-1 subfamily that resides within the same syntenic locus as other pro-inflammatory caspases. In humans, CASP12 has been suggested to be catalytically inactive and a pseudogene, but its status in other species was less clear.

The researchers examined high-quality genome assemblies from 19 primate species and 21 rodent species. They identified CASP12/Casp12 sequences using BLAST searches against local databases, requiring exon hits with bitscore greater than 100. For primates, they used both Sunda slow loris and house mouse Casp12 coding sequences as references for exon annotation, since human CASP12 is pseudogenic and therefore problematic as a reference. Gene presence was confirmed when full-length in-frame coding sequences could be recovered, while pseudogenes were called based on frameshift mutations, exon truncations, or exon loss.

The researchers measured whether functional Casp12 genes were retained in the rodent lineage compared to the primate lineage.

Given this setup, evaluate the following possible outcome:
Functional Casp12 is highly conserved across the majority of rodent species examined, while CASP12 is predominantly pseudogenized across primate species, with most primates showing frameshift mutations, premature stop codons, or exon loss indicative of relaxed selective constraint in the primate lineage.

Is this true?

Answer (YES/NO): YES